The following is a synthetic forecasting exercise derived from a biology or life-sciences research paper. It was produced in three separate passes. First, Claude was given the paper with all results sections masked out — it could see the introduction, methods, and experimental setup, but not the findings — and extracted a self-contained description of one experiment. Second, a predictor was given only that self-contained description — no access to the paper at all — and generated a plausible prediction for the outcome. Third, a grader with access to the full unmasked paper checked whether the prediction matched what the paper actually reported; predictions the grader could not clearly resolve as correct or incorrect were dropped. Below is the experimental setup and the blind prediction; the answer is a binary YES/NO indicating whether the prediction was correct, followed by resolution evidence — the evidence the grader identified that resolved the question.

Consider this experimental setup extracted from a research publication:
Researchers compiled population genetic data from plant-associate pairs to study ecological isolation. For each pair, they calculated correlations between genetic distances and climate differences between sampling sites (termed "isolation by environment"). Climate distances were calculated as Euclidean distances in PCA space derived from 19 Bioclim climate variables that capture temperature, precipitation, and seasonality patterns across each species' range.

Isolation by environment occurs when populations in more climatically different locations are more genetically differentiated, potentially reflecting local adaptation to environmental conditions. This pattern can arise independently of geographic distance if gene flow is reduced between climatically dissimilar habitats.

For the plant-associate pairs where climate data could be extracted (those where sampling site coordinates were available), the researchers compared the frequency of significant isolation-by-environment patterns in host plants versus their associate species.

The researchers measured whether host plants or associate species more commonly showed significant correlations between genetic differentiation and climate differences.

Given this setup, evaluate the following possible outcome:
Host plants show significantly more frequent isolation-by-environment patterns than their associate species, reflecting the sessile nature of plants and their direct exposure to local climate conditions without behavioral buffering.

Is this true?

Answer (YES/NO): NO